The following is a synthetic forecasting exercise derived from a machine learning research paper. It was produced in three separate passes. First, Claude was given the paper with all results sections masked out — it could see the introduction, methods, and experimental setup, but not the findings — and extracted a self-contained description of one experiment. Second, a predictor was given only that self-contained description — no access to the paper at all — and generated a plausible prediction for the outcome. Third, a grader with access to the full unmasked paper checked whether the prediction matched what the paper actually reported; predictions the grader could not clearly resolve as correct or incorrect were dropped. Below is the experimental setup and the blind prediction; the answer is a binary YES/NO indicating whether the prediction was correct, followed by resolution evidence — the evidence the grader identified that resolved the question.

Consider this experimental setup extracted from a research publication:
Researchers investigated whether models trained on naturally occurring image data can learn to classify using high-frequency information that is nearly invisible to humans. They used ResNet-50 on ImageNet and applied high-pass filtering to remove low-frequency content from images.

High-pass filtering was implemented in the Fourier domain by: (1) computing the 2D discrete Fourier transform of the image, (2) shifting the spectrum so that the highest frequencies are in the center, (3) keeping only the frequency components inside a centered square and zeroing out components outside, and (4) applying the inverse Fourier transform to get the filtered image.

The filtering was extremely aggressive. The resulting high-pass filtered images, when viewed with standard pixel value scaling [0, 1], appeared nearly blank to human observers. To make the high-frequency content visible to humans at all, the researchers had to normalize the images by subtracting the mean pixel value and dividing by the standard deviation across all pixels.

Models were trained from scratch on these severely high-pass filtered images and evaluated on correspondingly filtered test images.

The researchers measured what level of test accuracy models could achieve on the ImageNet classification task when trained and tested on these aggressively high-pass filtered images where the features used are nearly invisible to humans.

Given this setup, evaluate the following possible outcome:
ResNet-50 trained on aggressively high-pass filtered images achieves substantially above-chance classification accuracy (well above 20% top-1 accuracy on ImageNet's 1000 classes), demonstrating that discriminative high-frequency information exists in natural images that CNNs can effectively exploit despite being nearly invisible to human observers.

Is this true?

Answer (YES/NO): YES